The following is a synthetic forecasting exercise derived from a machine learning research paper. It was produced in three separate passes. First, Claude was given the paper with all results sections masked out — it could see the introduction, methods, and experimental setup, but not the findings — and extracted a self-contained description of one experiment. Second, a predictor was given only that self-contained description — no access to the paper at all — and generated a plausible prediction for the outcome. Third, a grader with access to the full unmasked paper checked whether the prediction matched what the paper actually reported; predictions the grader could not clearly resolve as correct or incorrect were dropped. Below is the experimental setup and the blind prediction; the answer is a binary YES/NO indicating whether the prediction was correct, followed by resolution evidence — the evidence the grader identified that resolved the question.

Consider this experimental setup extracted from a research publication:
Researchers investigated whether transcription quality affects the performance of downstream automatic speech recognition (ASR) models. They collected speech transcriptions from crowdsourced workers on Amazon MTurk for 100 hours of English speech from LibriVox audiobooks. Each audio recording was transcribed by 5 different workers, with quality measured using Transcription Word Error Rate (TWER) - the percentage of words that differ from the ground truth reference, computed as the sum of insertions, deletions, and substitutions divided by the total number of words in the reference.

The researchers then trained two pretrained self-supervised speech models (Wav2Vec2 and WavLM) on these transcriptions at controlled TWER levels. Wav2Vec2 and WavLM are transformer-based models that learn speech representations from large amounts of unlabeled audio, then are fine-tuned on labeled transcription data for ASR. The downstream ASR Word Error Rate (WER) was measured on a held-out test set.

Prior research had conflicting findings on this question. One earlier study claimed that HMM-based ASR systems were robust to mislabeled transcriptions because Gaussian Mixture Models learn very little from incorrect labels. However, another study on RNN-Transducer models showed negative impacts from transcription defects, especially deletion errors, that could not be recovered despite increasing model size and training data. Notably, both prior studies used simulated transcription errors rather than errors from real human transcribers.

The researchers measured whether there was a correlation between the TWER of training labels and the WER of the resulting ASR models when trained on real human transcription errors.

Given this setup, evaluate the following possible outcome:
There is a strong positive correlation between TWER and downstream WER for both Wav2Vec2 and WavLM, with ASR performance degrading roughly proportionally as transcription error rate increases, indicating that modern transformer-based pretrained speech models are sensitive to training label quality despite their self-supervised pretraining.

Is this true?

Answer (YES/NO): YES